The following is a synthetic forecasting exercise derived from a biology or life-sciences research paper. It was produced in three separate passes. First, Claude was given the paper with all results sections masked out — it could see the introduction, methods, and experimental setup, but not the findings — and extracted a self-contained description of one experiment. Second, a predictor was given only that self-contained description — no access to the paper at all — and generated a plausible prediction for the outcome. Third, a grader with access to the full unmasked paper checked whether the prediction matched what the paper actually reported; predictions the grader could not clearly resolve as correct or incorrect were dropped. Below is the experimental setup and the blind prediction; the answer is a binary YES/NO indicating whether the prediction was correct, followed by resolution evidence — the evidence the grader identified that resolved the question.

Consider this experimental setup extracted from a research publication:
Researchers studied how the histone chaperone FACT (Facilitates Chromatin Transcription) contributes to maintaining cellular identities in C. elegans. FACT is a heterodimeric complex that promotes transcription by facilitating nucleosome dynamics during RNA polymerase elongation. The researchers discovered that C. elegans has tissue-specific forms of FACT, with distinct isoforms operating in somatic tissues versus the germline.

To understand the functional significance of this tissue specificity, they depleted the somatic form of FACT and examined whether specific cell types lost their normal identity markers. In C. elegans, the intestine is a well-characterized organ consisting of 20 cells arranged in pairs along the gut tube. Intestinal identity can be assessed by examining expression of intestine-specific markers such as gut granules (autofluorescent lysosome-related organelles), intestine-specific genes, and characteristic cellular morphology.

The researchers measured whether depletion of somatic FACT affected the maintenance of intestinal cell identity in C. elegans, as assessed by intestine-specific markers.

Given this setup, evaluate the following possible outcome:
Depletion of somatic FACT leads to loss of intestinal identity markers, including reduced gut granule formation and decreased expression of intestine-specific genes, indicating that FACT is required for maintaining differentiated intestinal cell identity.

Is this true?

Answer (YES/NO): NO